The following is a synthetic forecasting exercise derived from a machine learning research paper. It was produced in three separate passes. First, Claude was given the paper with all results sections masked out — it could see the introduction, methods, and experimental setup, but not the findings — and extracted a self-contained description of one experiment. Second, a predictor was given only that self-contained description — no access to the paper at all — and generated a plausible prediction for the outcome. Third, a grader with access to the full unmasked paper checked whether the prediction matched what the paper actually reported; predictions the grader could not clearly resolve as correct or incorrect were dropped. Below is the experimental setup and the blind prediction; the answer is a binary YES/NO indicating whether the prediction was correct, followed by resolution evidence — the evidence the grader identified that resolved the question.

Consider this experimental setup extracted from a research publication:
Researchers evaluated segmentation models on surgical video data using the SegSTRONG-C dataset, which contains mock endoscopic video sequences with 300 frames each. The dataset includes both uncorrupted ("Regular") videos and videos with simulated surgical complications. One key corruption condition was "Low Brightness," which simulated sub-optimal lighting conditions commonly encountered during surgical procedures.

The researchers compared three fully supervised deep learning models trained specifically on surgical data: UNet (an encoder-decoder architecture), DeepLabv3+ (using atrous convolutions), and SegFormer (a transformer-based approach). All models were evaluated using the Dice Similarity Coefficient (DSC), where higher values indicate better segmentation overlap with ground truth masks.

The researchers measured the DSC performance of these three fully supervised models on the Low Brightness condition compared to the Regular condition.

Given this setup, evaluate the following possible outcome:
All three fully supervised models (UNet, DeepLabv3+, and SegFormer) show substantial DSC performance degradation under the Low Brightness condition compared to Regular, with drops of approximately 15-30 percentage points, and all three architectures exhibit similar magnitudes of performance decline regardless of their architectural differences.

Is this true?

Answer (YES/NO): NO